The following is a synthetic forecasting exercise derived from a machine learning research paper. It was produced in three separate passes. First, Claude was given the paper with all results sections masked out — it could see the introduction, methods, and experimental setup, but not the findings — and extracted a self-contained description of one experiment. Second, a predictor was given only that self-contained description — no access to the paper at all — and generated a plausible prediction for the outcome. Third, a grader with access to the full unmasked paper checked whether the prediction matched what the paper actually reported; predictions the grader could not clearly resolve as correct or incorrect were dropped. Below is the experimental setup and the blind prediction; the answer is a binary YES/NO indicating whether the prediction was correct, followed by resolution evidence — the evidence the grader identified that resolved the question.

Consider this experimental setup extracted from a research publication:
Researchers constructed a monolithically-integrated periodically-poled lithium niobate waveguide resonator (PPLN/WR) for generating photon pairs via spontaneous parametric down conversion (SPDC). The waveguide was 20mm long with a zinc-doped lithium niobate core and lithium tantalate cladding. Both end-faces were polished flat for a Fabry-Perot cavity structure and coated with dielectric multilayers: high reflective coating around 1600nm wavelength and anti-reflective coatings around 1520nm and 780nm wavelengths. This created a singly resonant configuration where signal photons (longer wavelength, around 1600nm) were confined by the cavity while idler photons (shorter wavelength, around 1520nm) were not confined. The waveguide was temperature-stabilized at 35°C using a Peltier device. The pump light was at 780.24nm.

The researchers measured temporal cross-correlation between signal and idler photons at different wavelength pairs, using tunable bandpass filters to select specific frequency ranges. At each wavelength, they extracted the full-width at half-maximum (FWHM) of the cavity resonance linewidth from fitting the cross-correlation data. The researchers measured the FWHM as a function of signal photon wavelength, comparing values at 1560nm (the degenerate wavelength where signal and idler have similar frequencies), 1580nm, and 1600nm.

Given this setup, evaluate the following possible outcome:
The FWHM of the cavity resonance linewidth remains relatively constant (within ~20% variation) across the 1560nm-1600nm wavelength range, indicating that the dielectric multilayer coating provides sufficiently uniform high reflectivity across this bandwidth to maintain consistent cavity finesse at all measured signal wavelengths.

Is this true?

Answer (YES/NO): NO